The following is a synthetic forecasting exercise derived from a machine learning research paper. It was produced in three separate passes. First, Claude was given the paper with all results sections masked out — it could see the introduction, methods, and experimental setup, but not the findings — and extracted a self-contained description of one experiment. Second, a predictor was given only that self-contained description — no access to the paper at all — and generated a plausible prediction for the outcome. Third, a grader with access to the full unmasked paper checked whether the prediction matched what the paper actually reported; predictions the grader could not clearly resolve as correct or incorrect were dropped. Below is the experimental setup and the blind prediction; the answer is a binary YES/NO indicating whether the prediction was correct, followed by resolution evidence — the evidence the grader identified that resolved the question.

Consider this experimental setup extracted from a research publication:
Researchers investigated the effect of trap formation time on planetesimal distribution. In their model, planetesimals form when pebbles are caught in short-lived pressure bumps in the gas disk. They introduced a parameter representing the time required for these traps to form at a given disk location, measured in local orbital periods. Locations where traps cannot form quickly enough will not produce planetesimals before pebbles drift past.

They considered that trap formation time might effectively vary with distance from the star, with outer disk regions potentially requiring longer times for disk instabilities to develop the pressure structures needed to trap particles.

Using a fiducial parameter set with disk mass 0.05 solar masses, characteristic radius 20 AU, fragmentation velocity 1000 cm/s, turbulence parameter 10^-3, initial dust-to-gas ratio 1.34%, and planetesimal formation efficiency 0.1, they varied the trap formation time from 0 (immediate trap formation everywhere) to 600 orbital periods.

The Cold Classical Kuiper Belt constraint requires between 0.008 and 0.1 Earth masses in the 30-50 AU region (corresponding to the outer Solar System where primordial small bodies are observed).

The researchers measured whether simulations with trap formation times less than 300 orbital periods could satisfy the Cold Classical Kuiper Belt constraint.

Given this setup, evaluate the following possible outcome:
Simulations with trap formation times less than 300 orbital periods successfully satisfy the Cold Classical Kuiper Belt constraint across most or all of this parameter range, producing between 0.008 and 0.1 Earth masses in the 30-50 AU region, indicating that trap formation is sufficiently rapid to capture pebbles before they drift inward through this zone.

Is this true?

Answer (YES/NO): NO